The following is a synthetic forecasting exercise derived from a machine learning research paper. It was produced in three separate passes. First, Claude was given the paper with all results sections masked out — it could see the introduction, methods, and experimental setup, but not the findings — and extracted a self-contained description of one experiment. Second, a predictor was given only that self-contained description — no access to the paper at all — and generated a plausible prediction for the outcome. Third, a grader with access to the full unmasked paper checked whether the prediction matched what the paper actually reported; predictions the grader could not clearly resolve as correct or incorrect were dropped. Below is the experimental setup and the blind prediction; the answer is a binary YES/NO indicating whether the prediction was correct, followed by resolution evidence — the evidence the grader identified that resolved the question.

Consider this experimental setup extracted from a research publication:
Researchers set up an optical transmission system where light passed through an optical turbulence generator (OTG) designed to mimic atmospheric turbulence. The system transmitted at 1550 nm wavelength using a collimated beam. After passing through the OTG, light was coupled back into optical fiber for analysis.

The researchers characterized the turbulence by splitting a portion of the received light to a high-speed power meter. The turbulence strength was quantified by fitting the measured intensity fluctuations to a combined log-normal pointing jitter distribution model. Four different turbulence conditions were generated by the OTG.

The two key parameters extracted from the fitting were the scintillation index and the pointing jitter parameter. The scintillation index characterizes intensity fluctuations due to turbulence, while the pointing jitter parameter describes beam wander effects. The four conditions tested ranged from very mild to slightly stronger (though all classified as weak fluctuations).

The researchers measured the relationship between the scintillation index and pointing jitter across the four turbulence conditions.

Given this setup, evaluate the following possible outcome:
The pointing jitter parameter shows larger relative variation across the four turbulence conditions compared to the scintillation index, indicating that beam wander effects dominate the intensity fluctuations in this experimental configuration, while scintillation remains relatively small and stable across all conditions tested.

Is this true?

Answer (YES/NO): NO